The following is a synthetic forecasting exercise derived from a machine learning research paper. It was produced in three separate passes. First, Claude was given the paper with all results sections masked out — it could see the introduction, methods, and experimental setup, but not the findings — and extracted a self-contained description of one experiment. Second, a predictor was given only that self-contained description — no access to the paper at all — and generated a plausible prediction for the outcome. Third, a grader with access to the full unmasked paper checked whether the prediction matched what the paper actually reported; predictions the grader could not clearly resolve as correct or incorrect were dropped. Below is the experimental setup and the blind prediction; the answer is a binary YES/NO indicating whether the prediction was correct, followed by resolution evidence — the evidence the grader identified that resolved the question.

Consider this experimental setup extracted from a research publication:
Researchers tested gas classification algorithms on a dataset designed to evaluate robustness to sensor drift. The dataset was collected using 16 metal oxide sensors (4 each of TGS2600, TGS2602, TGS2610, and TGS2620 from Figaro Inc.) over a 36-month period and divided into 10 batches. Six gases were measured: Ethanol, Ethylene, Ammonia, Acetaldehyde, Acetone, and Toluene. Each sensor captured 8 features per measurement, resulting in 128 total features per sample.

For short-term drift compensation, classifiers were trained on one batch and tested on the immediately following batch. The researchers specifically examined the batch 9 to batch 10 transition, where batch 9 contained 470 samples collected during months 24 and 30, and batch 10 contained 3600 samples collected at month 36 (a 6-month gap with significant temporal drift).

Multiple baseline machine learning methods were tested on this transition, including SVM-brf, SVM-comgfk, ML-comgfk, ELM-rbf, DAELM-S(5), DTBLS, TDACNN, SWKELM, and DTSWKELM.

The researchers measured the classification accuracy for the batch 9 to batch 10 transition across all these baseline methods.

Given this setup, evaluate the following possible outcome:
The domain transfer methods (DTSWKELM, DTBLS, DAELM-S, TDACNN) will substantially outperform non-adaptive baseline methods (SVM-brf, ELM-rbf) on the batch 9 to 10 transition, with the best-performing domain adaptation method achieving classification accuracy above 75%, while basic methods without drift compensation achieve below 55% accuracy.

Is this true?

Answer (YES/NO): NO